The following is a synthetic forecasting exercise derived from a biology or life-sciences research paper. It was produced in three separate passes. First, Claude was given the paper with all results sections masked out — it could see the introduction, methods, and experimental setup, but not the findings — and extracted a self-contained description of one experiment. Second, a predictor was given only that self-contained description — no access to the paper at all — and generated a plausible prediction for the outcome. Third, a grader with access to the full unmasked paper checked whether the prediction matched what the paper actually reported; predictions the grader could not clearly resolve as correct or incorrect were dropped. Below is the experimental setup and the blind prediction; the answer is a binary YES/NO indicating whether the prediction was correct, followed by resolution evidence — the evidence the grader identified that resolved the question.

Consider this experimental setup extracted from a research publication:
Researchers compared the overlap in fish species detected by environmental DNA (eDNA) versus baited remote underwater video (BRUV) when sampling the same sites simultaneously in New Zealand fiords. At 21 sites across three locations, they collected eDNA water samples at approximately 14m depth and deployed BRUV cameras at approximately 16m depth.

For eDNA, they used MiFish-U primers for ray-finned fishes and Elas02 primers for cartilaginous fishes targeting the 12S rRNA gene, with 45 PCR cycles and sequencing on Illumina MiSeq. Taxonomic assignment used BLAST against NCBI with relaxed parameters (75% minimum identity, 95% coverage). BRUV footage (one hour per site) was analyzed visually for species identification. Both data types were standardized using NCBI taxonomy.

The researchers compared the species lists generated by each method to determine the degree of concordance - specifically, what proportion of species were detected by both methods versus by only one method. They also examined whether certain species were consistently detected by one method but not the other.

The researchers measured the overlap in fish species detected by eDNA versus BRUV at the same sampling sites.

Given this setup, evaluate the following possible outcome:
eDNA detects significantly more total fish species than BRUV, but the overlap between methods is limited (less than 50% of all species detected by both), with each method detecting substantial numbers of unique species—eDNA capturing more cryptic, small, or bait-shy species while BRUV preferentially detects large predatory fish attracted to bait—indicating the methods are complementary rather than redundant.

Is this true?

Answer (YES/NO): NO